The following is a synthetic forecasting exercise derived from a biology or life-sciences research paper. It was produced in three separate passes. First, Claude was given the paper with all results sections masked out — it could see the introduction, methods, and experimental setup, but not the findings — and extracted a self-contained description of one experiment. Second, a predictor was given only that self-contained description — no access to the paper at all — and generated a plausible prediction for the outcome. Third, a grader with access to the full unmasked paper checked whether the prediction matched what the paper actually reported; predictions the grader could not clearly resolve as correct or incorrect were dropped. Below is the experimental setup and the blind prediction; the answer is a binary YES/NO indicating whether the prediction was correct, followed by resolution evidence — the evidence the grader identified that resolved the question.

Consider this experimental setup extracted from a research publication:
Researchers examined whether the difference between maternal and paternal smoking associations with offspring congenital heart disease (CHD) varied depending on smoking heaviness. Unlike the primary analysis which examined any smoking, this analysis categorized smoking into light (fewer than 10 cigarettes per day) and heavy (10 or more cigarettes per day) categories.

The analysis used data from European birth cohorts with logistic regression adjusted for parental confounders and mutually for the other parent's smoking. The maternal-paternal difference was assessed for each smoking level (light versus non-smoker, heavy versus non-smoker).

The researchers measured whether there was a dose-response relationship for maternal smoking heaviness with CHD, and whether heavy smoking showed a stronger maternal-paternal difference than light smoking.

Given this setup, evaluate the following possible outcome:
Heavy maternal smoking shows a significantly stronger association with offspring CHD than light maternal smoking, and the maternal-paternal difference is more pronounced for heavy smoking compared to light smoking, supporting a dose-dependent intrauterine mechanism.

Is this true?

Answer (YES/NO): NO